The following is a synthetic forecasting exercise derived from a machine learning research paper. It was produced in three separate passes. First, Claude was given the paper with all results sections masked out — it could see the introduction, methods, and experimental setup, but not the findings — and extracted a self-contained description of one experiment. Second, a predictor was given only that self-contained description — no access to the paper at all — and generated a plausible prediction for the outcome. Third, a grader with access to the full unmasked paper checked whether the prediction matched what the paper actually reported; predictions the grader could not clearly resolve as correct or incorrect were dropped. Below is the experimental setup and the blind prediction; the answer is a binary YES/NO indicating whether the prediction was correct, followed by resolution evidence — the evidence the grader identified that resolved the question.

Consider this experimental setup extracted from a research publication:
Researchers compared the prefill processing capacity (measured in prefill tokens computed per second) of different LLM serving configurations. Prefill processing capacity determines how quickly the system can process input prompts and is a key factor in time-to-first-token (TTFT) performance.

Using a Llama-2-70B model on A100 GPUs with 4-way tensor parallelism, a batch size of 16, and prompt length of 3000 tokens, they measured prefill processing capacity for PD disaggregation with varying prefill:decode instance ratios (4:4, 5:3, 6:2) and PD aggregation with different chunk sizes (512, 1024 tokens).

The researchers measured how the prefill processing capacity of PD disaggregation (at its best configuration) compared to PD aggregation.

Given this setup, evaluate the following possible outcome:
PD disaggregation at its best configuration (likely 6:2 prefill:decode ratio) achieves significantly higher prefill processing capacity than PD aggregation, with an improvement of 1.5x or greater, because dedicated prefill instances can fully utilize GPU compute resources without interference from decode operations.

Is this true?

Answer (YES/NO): NO